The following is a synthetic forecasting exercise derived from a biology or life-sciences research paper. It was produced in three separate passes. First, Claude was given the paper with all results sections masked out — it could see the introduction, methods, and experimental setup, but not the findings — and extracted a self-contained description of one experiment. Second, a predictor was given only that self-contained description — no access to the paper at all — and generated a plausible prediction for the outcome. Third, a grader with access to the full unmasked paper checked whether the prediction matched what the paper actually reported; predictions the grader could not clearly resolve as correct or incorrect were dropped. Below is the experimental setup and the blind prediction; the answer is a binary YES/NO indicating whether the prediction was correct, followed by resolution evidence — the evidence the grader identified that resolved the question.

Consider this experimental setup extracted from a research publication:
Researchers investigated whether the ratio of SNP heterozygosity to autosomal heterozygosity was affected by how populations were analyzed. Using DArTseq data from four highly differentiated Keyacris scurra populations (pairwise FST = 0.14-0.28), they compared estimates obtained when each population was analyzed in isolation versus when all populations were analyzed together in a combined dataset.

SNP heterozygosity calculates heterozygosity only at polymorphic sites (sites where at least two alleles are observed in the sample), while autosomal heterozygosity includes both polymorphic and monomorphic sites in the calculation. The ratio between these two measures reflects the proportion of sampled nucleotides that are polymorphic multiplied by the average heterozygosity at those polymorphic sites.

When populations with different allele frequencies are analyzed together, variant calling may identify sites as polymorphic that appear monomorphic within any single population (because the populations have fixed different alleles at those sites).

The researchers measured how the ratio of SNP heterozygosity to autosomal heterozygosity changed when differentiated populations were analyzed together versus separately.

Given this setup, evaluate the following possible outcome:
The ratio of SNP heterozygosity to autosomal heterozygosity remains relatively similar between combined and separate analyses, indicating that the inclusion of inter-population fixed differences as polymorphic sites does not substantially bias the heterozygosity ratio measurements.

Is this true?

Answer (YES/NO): NO